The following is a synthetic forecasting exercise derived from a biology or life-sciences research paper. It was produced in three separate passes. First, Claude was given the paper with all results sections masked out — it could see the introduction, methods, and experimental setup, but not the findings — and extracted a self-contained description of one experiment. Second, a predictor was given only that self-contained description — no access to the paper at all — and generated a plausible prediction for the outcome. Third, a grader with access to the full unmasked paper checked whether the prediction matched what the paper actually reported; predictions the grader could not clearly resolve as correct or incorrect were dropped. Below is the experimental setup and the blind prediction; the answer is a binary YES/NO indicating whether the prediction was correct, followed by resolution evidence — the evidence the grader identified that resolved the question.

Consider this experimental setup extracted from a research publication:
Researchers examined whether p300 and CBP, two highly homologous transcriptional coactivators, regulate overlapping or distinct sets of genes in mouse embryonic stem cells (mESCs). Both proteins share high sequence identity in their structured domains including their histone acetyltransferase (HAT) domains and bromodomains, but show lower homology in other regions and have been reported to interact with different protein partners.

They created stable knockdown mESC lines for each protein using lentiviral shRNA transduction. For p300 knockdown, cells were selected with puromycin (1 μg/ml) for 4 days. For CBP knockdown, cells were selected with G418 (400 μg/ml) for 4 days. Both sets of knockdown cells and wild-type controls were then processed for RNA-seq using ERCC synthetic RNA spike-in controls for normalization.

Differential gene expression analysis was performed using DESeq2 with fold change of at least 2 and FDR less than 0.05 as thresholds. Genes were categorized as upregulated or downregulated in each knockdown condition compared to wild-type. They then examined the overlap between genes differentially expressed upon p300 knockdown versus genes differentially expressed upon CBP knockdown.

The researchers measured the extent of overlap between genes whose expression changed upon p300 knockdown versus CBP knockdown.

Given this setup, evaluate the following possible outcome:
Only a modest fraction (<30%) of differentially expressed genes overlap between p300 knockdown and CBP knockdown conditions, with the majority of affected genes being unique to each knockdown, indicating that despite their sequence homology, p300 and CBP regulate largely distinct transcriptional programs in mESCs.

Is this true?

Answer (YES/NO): YES